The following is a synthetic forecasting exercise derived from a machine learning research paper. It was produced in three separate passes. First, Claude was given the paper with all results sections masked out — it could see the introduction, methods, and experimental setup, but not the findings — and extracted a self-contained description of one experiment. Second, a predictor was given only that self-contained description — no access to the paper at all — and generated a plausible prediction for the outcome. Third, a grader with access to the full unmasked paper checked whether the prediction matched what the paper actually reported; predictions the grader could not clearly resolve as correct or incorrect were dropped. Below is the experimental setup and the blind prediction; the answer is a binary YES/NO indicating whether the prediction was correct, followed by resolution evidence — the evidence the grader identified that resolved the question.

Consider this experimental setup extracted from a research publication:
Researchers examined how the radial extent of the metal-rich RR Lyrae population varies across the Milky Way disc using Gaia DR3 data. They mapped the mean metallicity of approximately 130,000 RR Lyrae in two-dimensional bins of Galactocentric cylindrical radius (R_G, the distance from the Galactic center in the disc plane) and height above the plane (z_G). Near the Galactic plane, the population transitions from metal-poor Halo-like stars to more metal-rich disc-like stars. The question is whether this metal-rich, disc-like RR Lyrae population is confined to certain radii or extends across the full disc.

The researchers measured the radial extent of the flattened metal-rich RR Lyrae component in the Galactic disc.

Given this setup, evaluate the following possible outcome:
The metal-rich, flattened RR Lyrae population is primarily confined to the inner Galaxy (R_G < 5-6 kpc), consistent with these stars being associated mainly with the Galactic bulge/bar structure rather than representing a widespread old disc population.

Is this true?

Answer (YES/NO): NO